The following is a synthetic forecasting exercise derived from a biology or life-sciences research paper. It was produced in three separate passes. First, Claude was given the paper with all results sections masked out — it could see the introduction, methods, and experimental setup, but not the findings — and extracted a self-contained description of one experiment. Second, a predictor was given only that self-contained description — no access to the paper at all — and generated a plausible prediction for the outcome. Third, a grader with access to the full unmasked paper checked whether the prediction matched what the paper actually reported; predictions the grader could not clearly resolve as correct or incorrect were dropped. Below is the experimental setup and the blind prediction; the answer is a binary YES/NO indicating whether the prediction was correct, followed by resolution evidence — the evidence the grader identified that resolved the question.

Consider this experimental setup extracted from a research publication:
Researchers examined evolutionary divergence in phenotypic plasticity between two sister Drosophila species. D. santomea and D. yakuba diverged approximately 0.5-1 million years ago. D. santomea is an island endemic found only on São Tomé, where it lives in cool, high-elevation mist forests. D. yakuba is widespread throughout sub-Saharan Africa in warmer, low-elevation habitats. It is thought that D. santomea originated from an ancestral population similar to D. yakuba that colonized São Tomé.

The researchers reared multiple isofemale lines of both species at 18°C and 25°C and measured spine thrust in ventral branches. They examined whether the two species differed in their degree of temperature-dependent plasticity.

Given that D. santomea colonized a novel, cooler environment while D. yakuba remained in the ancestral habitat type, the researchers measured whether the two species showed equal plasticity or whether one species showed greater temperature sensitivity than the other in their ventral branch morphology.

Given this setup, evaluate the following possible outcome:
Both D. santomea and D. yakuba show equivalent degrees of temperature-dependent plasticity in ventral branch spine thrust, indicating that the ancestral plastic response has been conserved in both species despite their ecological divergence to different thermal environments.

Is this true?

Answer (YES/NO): NO